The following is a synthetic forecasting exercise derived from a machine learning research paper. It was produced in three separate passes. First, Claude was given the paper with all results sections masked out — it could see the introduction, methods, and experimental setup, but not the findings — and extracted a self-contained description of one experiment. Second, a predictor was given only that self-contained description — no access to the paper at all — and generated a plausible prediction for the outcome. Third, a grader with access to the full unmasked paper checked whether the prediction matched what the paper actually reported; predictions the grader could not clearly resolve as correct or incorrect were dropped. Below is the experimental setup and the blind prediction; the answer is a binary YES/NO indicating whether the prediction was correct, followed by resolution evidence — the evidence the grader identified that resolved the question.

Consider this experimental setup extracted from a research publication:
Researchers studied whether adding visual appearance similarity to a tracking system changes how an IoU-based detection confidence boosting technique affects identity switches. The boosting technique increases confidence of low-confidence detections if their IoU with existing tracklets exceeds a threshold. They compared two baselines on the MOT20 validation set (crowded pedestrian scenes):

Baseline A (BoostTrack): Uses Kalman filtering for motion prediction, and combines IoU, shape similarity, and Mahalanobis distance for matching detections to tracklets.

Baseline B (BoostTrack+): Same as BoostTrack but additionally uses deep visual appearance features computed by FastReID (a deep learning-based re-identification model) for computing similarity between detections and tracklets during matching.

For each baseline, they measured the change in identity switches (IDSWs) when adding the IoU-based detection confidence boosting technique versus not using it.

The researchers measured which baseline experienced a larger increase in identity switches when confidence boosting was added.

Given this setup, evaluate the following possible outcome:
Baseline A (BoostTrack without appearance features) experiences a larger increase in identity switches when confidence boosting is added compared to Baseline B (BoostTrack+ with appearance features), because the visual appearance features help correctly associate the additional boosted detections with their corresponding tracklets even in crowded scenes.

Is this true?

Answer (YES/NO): YES